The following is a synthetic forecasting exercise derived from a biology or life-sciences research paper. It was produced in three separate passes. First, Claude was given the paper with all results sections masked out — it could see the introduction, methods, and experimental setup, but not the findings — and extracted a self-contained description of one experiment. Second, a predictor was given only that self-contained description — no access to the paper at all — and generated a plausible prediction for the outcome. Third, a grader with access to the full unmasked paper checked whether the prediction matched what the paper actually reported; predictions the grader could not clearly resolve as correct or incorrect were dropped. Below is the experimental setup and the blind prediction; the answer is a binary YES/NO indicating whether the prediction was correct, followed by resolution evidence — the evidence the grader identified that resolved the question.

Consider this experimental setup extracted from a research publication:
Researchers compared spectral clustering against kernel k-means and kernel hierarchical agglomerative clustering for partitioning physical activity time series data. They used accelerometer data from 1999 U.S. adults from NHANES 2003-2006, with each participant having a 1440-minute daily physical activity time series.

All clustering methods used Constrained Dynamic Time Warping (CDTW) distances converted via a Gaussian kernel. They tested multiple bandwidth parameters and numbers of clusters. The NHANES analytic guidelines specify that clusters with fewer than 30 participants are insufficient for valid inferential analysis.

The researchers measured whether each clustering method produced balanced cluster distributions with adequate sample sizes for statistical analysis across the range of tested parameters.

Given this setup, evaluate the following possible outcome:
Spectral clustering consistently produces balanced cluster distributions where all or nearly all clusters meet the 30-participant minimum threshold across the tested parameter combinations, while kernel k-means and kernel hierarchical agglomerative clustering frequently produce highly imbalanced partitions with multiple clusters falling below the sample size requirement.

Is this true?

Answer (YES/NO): NO